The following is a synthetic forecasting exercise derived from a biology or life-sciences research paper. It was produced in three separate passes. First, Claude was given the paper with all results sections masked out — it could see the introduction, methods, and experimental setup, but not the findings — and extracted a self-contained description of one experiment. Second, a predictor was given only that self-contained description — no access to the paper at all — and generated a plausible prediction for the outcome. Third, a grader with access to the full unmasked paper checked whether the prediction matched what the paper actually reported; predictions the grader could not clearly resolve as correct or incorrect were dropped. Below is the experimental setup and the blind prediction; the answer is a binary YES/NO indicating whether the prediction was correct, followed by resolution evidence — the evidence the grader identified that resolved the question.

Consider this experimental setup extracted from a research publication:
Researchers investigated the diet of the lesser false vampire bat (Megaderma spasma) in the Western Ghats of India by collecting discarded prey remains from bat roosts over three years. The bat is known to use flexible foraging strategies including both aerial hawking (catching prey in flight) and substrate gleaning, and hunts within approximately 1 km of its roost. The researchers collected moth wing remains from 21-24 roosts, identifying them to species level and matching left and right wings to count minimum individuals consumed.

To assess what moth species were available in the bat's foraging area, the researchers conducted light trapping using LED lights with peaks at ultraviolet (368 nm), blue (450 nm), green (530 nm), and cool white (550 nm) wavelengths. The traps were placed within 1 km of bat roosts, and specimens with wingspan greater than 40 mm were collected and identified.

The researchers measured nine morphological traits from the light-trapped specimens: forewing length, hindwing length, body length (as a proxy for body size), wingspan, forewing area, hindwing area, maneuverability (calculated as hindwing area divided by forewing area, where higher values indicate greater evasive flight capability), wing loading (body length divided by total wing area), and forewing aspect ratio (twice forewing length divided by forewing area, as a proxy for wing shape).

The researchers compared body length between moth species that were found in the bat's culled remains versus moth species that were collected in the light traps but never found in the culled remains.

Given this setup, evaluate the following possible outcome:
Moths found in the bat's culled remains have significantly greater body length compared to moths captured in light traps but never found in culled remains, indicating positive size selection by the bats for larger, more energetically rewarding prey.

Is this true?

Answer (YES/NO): YES